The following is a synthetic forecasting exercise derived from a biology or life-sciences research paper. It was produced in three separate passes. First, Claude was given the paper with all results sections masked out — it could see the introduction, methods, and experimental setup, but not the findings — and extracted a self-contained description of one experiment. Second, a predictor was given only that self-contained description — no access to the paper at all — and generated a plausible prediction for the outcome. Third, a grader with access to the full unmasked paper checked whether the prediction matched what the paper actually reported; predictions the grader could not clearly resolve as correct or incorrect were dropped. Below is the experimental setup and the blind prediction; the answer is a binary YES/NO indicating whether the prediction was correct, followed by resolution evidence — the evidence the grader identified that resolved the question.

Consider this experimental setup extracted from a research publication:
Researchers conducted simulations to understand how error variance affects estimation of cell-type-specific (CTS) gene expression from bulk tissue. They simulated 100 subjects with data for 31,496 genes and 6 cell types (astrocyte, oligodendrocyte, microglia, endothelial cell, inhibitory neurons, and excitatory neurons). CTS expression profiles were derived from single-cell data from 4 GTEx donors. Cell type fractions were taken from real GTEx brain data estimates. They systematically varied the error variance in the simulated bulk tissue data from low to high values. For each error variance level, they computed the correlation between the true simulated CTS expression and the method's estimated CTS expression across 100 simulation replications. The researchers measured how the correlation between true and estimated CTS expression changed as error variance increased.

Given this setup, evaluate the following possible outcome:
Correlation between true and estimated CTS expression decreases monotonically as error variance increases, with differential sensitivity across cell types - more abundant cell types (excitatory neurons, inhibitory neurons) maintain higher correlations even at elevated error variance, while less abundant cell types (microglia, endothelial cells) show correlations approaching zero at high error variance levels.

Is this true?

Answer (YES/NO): NO